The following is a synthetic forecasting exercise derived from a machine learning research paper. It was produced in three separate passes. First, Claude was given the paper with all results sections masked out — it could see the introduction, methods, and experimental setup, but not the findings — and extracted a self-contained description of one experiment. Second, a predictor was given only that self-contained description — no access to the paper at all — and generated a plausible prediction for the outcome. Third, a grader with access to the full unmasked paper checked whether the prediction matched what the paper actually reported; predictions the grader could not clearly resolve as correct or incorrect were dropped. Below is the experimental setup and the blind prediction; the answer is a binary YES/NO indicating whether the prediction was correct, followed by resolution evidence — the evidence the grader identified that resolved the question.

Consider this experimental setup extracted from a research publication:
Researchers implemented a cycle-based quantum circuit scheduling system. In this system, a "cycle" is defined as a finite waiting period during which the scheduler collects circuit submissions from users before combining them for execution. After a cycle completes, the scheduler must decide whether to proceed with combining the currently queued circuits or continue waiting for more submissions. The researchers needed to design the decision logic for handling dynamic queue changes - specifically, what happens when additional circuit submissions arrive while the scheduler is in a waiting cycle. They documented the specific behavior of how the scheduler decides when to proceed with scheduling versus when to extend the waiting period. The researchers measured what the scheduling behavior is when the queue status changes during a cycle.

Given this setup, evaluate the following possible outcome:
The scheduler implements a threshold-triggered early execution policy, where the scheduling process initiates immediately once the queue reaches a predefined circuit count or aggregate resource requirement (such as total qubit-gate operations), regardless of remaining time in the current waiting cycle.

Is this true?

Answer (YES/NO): NO